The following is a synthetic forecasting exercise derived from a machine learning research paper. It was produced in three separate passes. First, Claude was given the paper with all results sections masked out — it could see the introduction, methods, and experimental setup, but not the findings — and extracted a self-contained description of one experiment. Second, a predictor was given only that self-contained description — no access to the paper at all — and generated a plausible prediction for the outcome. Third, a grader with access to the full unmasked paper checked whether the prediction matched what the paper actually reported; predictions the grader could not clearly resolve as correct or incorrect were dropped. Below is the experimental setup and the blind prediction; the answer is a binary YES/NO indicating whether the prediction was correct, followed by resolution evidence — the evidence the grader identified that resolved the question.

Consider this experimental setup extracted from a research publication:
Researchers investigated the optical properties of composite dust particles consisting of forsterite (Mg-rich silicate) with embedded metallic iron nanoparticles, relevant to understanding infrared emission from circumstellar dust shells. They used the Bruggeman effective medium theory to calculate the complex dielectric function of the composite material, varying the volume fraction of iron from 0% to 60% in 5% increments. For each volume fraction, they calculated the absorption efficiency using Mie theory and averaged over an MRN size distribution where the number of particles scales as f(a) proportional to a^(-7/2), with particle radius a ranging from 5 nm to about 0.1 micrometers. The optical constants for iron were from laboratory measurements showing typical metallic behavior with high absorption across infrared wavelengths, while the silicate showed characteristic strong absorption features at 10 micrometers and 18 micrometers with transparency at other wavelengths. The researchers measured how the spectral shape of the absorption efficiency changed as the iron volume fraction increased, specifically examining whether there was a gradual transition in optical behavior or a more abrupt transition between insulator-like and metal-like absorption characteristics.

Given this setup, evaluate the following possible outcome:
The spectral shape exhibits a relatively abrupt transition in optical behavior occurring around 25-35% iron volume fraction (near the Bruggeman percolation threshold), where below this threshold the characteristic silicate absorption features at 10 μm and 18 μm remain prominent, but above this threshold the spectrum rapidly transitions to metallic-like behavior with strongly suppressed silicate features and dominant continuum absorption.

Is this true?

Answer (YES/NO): YES